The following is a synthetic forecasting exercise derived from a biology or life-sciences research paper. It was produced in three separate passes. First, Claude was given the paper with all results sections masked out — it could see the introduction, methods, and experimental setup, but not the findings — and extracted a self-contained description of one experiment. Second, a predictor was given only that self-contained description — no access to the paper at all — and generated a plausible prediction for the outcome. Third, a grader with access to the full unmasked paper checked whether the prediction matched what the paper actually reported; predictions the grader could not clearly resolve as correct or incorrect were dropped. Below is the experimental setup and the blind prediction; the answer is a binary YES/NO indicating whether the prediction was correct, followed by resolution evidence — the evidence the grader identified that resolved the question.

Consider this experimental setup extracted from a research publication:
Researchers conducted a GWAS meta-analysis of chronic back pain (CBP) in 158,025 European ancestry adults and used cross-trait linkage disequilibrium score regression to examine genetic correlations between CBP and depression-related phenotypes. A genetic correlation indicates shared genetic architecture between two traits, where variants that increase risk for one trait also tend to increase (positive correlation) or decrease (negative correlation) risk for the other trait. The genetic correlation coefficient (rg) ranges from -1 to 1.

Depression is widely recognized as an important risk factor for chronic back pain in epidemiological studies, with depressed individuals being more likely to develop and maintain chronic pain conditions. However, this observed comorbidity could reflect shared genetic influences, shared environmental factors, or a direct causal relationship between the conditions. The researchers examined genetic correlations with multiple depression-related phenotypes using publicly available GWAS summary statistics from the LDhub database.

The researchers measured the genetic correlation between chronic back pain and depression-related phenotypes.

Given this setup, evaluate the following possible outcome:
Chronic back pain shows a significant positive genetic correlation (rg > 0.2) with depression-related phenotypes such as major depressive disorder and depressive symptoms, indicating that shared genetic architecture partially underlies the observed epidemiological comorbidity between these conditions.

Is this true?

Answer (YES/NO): YES